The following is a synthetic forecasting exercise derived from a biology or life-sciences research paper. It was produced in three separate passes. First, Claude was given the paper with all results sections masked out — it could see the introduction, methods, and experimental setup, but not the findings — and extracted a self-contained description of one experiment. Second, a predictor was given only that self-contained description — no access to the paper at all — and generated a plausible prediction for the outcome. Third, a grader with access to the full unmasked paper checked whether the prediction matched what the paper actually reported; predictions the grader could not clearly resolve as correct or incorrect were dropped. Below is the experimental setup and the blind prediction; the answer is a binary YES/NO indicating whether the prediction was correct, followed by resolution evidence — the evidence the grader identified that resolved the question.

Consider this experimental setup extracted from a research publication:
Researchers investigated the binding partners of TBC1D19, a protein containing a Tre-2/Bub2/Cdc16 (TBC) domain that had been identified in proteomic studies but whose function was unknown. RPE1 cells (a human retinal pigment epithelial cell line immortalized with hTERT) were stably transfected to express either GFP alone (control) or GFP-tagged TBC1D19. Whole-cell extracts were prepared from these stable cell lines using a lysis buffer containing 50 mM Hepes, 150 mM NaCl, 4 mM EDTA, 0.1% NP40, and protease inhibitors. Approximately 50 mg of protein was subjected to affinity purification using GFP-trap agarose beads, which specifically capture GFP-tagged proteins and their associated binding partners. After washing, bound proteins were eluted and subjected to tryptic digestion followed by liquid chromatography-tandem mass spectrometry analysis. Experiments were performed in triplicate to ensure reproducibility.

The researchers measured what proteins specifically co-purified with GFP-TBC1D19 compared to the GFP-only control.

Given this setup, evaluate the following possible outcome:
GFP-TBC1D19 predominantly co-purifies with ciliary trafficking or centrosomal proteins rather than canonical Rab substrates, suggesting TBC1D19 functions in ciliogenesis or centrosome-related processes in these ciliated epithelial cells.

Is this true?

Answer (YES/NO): YES